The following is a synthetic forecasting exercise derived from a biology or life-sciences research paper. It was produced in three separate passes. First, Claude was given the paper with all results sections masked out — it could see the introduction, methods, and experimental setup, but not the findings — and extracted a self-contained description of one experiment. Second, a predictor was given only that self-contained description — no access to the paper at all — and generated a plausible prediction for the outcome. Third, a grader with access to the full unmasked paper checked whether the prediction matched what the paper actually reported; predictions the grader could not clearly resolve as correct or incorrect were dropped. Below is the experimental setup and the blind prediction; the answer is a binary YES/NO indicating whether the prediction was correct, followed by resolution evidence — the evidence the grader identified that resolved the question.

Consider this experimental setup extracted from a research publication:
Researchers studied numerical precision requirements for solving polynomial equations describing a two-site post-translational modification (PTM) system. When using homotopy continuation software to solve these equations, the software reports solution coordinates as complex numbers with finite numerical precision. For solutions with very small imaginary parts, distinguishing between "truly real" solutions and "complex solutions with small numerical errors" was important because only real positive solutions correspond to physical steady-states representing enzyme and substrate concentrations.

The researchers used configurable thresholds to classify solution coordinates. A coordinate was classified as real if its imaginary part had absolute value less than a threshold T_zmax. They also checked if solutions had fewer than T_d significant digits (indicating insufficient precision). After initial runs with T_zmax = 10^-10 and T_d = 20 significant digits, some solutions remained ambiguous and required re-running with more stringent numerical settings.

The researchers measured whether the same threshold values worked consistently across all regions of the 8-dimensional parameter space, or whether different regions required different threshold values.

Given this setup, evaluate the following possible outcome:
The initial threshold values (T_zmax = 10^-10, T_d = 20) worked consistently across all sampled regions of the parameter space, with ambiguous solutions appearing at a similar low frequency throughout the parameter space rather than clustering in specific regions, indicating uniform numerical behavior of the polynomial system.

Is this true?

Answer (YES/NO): NO